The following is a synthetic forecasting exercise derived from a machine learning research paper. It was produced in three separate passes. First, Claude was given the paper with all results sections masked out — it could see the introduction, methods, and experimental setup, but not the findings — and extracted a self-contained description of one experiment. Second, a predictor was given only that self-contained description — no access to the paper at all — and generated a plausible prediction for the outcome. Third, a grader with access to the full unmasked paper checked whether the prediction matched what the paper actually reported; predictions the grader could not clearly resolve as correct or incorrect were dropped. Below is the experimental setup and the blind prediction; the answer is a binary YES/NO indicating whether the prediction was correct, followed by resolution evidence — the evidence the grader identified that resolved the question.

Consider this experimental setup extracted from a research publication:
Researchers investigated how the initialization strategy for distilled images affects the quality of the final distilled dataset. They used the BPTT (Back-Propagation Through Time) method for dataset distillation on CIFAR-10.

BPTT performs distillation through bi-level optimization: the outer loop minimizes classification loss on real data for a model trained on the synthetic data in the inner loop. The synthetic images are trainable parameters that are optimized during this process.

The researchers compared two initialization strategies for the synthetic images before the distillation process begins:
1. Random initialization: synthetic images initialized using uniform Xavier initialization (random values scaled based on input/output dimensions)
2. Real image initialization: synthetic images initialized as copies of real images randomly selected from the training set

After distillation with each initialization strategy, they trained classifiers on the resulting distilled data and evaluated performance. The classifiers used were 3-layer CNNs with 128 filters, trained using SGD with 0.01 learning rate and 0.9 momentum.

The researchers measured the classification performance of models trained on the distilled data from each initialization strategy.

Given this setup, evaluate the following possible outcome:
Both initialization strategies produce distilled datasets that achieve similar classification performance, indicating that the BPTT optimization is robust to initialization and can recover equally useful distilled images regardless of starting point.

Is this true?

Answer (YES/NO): NO